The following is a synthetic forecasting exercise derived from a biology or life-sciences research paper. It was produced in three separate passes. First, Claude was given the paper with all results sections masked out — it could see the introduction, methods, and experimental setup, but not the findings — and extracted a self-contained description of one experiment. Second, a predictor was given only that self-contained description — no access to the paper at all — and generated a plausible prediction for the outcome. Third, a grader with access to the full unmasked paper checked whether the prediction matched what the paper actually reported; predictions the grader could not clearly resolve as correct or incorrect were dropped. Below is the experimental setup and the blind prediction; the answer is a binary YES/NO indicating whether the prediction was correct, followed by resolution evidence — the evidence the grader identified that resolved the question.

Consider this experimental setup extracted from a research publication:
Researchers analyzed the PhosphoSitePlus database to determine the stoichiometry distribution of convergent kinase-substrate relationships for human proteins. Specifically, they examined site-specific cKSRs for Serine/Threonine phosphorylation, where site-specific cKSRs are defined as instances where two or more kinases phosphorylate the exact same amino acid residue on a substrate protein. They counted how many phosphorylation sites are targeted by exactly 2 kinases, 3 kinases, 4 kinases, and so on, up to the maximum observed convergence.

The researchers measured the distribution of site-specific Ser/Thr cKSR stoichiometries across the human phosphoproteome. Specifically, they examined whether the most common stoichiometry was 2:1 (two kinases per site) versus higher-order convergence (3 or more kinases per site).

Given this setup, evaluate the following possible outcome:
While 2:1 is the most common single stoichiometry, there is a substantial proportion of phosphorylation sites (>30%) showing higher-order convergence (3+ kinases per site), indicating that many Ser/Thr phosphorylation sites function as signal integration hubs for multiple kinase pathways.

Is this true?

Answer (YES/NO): NO